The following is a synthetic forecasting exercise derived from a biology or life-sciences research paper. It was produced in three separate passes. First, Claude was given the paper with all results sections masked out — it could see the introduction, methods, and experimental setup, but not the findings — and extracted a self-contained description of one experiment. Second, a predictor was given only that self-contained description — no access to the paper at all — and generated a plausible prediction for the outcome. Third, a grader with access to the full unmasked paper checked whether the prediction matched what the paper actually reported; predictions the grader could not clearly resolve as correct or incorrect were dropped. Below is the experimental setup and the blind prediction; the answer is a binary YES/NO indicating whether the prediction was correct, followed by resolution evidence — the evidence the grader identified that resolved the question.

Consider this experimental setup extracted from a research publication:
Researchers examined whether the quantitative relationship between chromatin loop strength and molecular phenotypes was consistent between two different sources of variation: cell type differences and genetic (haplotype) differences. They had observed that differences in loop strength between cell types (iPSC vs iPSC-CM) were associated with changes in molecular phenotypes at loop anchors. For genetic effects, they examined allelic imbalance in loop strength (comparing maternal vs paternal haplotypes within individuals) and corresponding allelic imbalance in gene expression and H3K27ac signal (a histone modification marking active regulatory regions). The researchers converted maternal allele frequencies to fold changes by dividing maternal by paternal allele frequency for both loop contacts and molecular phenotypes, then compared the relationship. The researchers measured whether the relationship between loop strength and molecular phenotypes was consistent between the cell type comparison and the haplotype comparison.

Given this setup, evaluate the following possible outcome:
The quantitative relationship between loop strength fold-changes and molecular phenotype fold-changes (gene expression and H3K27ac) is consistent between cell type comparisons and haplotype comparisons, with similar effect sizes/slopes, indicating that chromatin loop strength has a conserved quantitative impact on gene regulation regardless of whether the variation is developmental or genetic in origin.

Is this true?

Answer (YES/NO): YES